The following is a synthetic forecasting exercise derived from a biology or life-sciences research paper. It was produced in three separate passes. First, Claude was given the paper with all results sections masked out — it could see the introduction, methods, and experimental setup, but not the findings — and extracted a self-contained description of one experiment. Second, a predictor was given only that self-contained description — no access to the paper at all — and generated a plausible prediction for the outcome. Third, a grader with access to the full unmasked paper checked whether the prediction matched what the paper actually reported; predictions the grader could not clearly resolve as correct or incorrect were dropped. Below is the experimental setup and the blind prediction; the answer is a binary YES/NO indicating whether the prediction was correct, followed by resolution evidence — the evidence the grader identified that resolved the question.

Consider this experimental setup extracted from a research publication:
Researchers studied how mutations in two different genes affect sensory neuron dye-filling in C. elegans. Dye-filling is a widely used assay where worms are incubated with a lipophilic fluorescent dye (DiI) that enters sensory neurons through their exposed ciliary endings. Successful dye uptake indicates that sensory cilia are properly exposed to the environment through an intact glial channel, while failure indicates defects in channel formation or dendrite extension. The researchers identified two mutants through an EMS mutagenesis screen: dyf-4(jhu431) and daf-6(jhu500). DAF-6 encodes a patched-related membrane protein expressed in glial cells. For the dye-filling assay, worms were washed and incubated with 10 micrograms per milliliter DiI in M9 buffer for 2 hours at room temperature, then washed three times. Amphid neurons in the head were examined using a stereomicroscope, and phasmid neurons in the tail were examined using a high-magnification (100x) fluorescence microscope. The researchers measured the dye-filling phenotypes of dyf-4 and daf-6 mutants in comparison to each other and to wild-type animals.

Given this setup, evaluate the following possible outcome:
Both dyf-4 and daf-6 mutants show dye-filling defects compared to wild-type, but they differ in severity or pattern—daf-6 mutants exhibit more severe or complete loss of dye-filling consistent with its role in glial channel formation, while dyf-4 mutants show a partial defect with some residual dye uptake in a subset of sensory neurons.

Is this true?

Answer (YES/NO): NO